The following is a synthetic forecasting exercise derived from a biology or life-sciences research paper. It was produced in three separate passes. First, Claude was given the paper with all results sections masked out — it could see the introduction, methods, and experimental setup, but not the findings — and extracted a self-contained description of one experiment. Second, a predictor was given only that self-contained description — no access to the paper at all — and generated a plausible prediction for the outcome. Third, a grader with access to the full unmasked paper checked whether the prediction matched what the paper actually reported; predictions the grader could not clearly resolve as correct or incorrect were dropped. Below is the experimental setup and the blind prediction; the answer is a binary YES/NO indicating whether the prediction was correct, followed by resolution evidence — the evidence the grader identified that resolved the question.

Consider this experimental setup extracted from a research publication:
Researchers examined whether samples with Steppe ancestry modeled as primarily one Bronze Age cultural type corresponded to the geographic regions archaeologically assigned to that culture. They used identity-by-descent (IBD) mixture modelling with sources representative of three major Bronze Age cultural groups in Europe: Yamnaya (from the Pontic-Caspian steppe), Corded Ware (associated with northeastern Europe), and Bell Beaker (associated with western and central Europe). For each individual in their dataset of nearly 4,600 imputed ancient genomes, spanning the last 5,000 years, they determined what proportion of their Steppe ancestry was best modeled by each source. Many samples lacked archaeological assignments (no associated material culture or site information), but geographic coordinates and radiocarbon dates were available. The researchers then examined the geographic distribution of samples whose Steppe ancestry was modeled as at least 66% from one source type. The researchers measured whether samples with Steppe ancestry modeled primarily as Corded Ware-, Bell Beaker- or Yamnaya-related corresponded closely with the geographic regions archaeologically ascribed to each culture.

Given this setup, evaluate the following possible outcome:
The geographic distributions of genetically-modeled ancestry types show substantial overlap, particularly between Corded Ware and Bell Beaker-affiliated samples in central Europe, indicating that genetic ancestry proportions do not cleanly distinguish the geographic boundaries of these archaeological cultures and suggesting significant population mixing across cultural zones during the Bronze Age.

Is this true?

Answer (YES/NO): NO